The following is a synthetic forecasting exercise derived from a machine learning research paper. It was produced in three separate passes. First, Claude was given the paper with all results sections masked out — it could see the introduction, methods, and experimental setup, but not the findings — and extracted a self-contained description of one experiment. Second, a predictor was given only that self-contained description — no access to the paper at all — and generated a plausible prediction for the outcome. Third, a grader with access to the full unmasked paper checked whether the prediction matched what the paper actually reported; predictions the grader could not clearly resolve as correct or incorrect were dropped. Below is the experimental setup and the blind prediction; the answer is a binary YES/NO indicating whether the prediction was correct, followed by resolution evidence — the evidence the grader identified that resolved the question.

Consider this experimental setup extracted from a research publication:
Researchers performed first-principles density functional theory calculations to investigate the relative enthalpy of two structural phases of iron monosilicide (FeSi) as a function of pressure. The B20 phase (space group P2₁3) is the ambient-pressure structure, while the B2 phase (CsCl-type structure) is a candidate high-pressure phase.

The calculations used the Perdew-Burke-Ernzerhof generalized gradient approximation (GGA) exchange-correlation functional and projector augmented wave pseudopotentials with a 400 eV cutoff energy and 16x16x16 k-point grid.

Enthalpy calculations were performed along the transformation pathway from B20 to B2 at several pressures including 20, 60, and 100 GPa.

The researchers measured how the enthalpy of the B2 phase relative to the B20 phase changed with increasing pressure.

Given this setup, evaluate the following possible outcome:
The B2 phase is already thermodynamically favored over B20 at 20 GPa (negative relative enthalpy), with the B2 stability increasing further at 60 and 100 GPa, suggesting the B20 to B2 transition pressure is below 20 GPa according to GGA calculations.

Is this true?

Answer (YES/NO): YES